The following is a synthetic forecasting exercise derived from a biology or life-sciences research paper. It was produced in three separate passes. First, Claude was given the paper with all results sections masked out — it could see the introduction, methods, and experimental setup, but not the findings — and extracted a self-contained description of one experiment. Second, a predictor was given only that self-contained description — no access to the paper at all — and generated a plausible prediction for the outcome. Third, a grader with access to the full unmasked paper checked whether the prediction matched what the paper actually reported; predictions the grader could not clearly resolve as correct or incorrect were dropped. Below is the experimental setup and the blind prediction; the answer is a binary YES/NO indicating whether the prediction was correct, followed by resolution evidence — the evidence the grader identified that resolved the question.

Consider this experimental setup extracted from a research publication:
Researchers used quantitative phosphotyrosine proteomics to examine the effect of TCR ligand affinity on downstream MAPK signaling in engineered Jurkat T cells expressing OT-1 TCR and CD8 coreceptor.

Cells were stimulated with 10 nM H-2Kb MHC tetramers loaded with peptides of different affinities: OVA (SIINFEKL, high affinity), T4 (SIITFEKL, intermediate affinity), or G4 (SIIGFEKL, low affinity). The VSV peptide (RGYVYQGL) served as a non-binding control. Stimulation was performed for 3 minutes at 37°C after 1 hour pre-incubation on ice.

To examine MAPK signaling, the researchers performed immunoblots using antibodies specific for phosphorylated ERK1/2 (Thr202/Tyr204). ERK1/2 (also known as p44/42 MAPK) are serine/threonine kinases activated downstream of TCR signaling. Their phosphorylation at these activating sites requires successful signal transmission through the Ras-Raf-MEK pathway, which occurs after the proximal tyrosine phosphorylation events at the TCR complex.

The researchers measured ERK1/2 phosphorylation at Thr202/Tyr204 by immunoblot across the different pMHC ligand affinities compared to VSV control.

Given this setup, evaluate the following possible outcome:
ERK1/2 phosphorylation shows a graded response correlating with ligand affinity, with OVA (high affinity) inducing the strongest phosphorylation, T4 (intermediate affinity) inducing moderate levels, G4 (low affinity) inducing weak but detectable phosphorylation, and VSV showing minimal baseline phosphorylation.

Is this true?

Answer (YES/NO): YES